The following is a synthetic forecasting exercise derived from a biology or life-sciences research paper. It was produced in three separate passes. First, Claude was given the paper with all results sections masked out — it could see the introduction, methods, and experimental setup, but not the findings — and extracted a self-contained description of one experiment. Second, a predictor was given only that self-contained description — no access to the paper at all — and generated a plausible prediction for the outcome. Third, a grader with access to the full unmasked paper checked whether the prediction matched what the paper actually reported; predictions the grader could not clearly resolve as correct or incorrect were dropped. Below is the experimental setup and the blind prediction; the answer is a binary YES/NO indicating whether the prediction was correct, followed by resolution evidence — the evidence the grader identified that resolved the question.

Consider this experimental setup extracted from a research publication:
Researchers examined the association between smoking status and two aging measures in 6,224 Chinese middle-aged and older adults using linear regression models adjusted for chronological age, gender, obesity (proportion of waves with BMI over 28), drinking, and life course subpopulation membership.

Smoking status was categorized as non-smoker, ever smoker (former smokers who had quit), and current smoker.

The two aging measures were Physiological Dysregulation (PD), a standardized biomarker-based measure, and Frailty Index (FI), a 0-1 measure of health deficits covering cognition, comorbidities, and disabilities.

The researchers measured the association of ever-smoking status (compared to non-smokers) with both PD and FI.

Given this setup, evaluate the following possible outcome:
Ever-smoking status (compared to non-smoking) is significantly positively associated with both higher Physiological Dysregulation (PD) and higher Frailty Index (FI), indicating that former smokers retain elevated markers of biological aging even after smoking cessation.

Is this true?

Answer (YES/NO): NO